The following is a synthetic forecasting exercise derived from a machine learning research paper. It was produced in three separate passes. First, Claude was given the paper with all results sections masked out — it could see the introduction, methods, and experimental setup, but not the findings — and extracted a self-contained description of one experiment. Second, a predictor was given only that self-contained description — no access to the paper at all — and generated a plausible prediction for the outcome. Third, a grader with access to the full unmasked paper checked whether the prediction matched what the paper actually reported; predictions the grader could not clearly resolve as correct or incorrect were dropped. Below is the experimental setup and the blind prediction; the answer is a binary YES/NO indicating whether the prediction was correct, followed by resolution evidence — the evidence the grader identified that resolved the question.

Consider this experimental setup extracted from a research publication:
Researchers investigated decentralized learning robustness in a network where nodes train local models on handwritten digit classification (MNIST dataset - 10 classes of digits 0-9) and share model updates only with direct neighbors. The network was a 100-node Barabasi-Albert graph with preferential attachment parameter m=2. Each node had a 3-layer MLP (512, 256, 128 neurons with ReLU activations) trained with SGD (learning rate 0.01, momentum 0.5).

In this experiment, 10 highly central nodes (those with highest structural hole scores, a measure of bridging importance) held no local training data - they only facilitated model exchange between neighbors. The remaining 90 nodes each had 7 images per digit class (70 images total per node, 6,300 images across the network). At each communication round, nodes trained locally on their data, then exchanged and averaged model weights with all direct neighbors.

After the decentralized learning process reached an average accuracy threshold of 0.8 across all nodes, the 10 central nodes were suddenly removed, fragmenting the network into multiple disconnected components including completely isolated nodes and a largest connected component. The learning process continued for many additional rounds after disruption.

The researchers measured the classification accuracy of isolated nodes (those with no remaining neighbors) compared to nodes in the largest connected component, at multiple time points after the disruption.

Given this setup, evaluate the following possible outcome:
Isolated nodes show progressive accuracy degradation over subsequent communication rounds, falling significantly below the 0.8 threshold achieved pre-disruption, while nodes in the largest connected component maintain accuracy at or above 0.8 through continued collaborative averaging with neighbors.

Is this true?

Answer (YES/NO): NO